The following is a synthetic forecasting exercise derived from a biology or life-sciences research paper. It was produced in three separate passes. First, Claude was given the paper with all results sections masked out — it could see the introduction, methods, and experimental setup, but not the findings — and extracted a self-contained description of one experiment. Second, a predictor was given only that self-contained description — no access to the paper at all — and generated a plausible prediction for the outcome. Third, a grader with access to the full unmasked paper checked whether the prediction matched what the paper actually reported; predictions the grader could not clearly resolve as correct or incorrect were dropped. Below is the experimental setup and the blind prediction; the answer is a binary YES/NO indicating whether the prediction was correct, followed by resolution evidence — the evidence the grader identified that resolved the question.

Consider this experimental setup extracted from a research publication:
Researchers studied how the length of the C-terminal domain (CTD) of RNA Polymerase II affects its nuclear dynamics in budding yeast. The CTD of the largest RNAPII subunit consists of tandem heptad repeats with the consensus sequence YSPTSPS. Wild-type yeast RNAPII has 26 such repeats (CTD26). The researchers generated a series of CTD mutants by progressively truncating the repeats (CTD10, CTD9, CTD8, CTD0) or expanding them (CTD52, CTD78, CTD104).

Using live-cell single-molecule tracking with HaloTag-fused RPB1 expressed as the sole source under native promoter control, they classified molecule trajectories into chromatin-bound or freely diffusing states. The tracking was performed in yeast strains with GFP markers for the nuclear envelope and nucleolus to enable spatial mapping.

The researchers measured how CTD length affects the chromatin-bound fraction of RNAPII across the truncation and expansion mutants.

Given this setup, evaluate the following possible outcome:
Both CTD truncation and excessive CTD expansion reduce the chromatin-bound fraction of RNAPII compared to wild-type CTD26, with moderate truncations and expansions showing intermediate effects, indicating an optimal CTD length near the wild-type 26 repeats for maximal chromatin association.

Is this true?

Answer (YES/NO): NO